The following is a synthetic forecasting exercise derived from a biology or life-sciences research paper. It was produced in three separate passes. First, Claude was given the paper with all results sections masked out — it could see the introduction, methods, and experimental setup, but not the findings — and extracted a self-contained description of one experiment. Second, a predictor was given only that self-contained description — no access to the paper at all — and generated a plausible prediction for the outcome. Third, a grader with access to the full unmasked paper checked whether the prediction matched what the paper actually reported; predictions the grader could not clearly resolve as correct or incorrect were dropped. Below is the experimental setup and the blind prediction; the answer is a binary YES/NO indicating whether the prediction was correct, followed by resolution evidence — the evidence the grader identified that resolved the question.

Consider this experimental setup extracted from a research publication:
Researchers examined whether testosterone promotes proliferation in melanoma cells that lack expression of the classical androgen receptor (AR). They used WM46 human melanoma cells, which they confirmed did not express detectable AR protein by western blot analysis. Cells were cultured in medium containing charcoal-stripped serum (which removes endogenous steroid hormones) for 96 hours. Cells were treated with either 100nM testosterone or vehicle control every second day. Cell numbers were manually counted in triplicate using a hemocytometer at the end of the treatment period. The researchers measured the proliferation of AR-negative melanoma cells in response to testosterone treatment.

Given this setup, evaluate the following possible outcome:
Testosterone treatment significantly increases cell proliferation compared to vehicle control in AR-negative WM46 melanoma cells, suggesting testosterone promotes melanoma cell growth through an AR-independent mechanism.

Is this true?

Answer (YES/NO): YES